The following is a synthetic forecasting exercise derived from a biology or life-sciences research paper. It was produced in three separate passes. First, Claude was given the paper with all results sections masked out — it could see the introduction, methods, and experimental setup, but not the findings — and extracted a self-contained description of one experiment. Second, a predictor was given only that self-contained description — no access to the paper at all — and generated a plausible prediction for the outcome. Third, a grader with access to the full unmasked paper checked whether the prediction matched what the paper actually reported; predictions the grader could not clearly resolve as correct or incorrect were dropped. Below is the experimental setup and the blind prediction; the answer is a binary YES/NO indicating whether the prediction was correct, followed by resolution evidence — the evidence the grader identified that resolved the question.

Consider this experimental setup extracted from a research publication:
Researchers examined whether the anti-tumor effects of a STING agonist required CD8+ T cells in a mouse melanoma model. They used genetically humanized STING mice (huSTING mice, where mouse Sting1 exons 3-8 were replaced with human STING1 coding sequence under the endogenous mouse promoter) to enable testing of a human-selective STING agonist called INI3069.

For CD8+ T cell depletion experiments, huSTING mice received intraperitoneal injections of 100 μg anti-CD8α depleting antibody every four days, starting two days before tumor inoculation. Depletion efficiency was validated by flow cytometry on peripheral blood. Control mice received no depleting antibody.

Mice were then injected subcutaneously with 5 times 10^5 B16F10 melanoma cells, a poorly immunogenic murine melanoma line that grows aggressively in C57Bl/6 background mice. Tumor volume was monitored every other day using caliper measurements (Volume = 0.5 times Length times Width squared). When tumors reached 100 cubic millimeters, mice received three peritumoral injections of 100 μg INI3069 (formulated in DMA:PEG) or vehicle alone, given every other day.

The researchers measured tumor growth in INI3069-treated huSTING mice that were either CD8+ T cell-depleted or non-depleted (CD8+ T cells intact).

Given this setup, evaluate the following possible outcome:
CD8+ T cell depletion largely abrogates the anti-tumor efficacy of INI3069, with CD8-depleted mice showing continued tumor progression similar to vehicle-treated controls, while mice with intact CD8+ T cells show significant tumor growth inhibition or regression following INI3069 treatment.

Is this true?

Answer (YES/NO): NO